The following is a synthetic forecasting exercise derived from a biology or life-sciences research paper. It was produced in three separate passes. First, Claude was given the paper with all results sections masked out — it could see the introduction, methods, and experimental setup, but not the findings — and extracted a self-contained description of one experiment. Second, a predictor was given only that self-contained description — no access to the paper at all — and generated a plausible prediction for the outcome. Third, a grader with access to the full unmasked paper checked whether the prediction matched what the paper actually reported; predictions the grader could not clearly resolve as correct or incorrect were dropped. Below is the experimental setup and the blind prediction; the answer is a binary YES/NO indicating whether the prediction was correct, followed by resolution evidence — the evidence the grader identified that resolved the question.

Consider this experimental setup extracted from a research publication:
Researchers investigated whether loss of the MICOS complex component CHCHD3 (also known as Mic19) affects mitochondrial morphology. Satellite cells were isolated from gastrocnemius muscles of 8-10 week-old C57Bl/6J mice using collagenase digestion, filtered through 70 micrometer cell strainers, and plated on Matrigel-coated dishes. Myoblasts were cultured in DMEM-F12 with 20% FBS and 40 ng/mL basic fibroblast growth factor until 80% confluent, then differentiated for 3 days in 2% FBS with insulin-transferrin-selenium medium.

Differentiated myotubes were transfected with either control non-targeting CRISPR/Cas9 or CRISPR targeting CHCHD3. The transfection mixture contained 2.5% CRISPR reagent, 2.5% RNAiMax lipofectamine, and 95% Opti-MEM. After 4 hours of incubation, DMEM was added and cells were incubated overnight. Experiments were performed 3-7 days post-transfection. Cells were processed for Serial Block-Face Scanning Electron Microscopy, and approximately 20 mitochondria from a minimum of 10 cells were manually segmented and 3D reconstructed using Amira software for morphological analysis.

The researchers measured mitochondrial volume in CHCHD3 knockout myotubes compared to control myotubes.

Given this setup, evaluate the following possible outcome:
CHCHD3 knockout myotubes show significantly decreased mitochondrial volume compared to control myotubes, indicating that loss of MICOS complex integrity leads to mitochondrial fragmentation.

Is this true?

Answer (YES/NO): YES